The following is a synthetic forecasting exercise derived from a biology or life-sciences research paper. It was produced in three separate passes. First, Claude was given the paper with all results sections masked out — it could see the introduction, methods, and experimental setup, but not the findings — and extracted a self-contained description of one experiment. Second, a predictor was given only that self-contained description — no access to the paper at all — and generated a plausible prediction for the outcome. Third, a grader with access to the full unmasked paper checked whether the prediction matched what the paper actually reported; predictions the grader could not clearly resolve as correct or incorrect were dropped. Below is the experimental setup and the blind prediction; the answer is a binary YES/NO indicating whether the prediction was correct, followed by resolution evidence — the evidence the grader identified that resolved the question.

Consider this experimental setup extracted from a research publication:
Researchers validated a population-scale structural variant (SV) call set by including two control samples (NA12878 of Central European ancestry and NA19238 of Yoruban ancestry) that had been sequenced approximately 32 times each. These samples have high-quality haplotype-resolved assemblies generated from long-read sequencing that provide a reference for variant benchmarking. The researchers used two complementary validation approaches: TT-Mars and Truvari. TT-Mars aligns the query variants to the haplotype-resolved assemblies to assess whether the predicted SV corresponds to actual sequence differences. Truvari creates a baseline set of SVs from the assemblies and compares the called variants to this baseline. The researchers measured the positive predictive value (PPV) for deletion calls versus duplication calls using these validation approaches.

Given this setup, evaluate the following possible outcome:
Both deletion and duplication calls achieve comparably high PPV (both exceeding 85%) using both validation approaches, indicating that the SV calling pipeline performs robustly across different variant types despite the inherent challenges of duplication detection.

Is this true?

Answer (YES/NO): YES